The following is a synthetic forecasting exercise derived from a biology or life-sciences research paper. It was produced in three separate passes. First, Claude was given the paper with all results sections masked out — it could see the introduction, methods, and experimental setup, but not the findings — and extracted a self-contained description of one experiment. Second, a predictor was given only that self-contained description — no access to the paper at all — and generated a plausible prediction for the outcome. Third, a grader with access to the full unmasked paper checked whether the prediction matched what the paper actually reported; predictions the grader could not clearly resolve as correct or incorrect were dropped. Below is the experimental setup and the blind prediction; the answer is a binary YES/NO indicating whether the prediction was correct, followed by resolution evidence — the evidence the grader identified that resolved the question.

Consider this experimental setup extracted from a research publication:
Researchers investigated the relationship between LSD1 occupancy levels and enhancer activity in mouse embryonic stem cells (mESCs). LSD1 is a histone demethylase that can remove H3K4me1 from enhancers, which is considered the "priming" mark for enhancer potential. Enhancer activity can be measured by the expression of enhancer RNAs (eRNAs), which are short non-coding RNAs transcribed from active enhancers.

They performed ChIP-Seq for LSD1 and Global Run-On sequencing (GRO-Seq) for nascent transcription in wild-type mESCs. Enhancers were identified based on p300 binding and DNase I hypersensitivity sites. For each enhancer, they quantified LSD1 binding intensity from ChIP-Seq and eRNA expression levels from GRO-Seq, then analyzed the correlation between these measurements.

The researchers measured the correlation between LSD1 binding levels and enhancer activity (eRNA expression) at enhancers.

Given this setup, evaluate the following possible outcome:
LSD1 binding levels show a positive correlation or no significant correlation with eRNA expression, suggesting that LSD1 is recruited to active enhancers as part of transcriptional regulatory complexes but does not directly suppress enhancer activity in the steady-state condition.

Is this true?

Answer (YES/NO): YES